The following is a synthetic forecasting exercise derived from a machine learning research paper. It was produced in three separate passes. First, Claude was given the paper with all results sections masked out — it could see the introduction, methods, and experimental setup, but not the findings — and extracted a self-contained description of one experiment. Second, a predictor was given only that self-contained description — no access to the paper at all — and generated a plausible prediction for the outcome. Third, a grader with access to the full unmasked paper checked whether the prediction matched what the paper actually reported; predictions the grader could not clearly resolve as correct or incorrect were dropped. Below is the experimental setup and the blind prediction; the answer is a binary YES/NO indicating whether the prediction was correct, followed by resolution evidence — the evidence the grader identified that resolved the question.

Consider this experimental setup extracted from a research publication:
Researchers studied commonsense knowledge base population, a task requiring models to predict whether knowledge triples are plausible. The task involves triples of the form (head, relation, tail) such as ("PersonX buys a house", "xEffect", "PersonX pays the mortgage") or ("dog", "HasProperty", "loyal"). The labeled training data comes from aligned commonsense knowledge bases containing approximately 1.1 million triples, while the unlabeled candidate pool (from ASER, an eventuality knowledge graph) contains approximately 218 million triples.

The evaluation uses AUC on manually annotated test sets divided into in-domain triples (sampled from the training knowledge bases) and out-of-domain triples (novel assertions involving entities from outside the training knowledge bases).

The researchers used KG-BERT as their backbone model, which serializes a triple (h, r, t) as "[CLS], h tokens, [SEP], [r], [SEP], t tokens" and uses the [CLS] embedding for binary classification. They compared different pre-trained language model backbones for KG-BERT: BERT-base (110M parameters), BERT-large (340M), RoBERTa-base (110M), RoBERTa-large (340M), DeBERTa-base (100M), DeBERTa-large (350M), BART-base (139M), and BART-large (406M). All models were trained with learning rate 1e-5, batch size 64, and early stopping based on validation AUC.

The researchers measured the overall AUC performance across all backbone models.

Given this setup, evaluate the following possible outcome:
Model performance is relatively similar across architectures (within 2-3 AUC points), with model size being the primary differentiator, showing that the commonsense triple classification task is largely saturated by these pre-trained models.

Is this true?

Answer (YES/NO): NO